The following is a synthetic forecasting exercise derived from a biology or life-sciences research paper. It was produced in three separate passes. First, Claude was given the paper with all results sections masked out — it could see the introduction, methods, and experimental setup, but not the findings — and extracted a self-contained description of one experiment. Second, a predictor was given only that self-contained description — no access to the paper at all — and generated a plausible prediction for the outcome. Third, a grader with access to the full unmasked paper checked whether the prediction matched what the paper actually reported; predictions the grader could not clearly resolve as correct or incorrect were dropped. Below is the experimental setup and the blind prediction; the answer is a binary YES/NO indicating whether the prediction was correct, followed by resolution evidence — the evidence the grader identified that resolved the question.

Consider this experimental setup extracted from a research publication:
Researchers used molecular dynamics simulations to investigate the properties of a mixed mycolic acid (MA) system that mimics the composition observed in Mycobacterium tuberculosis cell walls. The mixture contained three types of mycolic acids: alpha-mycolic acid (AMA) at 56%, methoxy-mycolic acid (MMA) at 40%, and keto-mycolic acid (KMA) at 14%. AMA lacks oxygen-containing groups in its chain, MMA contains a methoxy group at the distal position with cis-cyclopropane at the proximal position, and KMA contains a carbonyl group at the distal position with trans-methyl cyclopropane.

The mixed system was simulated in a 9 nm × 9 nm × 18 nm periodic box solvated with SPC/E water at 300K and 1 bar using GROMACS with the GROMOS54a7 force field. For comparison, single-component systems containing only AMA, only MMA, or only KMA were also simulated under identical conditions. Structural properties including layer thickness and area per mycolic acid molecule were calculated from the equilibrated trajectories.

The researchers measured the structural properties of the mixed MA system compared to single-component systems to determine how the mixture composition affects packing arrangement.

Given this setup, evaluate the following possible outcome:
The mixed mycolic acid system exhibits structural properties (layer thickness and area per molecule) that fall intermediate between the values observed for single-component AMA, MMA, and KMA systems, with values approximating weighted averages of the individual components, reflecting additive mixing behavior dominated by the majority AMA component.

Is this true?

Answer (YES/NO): NO